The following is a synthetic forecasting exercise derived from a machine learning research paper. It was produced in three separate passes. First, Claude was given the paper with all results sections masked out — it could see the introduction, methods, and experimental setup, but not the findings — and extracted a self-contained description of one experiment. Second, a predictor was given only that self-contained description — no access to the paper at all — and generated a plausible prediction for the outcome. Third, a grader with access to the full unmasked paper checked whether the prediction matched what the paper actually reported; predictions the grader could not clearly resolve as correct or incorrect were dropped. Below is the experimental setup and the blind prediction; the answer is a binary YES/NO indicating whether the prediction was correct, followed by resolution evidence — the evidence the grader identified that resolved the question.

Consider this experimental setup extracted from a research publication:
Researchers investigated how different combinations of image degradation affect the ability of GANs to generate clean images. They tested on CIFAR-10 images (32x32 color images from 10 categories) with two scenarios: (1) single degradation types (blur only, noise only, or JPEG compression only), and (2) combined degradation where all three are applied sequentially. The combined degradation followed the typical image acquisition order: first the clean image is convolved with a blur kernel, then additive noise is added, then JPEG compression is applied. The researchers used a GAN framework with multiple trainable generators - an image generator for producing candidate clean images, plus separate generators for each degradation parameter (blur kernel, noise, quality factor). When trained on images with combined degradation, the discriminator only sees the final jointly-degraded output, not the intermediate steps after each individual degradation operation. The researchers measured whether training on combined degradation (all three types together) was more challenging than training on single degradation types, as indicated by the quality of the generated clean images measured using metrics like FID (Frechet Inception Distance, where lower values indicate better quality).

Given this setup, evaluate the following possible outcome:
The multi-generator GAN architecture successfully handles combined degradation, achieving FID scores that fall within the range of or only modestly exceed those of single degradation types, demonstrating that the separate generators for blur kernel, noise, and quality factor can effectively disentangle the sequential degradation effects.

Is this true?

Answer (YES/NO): NO